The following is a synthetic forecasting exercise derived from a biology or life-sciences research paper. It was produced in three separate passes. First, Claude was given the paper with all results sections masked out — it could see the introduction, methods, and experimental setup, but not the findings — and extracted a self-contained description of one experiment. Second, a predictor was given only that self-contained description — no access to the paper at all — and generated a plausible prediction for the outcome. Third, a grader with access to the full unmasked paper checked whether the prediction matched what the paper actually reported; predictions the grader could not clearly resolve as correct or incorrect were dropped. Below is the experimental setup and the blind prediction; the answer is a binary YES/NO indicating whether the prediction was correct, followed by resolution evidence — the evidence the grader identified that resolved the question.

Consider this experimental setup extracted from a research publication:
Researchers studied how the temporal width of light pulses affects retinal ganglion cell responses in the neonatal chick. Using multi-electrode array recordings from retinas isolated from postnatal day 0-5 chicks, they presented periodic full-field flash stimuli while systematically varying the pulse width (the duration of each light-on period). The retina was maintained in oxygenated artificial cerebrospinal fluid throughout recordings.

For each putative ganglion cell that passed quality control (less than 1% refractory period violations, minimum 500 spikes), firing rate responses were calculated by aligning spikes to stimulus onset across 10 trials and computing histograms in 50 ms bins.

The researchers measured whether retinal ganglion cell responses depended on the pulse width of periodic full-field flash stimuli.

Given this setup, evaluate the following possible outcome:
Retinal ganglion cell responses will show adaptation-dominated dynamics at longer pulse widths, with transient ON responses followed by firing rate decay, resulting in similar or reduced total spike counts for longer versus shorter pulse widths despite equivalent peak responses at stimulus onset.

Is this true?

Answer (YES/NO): NO